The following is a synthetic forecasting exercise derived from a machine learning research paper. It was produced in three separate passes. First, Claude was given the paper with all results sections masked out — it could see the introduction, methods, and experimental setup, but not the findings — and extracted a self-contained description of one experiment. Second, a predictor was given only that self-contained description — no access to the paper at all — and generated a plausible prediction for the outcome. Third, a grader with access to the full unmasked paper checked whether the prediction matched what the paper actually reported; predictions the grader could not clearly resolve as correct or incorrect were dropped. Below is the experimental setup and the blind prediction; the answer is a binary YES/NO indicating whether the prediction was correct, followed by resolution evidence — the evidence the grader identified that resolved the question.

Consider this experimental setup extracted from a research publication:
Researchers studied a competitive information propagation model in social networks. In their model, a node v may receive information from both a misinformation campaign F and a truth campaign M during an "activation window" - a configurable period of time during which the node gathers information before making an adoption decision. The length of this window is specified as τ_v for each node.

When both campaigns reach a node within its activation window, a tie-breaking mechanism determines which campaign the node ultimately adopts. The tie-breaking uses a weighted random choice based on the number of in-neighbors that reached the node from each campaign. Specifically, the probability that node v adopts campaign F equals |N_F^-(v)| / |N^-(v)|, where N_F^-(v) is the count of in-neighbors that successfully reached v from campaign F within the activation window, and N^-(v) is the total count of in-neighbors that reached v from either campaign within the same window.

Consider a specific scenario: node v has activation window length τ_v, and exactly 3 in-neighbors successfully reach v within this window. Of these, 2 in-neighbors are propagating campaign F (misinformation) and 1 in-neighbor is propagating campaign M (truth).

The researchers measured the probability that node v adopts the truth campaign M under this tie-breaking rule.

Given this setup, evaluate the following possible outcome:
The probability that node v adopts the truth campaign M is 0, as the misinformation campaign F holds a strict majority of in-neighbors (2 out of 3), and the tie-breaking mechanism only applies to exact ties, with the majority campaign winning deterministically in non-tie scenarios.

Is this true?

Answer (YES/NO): NO